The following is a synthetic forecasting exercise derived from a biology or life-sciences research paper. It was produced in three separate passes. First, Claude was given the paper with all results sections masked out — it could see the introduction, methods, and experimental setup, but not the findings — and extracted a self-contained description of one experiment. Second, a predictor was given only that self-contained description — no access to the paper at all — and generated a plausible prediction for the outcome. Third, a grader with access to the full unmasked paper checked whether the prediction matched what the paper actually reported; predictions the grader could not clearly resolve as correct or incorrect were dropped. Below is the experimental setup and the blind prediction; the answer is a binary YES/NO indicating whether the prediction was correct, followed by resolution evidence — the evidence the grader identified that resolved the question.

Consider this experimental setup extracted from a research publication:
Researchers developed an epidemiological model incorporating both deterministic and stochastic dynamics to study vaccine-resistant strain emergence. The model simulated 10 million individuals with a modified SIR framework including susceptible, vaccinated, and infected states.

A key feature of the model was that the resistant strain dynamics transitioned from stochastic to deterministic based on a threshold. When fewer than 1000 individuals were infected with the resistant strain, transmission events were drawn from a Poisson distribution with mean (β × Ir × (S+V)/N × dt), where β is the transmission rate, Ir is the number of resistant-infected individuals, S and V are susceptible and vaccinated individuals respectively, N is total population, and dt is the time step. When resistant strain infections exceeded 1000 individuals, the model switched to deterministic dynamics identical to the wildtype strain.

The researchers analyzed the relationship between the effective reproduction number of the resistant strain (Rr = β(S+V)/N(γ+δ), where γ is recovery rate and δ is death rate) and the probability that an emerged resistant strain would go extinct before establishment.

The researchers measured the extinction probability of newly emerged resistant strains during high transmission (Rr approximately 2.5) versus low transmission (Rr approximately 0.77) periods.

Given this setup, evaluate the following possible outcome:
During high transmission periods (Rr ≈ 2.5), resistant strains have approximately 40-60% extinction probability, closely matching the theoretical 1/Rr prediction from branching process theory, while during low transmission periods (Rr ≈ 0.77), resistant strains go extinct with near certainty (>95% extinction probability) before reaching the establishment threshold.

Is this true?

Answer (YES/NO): NO